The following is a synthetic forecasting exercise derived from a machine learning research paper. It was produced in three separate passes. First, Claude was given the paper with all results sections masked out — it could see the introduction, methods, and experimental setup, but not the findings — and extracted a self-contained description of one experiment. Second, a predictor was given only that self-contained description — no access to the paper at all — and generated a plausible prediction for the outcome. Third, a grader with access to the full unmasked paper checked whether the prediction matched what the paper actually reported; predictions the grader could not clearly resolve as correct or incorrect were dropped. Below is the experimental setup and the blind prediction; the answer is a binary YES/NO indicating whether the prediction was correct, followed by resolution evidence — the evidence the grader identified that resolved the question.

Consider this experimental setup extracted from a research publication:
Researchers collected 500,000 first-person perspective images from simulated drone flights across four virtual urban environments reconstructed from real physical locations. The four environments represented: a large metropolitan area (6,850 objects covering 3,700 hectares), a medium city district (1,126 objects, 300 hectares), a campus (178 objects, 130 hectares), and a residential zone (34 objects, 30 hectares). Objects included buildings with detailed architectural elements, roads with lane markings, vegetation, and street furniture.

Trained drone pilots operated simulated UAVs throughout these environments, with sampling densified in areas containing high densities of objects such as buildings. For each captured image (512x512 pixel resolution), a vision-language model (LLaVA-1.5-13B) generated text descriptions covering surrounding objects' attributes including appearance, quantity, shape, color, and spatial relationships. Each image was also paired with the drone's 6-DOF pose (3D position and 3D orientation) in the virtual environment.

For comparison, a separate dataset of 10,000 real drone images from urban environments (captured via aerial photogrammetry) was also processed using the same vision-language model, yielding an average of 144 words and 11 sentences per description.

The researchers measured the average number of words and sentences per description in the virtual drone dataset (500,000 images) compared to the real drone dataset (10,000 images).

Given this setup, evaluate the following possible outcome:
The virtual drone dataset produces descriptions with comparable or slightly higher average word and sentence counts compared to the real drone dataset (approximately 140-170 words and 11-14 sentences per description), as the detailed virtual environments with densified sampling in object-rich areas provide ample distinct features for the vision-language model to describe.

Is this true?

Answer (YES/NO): NO